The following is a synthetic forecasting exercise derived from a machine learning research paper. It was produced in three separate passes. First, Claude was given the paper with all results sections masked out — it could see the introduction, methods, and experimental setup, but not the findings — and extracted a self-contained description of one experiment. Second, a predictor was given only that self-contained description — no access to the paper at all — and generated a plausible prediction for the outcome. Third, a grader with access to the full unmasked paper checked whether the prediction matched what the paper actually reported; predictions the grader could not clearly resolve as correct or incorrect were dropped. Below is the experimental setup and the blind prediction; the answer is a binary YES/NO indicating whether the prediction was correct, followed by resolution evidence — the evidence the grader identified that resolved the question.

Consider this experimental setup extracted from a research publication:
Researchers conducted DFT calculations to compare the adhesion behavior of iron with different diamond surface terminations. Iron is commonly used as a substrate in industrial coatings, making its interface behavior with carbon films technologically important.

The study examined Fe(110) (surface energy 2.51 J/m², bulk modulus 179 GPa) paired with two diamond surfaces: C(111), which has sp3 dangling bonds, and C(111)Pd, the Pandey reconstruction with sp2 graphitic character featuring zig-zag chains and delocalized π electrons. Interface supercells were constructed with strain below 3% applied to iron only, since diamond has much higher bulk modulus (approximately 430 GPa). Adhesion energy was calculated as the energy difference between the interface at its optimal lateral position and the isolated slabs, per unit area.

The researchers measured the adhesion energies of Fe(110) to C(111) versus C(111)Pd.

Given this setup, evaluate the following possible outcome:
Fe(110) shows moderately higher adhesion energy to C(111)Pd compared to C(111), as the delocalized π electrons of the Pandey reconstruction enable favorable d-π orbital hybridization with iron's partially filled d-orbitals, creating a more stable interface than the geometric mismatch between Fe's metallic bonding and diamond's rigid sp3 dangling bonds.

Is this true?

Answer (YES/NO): NO